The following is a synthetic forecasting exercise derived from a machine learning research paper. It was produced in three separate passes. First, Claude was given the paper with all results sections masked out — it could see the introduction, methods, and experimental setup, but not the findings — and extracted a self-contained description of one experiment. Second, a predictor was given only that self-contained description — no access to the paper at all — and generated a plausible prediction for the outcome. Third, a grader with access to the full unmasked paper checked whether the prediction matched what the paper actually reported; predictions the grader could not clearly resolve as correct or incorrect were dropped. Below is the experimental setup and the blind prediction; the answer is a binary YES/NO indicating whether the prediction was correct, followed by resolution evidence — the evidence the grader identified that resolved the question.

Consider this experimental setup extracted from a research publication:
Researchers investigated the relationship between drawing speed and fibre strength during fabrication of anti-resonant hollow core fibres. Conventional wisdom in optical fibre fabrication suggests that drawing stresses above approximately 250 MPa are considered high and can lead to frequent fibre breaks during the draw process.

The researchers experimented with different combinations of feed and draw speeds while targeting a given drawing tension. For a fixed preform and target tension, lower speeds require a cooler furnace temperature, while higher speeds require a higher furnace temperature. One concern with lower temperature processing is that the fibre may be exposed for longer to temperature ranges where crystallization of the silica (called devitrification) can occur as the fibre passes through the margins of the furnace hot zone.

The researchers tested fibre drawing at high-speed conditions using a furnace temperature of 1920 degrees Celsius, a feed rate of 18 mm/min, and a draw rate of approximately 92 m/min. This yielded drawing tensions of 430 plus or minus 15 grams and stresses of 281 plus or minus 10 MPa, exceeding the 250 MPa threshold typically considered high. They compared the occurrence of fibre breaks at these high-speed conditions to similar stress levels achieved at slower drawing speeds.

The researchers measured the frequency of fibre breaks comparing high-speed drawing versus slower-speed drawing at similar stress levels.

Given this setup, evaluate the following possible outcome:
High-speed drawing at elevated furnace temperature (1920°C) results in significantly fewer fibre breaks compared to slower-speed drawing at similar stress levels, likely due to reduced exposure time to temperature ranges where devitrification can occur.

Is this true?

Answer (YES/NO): YES